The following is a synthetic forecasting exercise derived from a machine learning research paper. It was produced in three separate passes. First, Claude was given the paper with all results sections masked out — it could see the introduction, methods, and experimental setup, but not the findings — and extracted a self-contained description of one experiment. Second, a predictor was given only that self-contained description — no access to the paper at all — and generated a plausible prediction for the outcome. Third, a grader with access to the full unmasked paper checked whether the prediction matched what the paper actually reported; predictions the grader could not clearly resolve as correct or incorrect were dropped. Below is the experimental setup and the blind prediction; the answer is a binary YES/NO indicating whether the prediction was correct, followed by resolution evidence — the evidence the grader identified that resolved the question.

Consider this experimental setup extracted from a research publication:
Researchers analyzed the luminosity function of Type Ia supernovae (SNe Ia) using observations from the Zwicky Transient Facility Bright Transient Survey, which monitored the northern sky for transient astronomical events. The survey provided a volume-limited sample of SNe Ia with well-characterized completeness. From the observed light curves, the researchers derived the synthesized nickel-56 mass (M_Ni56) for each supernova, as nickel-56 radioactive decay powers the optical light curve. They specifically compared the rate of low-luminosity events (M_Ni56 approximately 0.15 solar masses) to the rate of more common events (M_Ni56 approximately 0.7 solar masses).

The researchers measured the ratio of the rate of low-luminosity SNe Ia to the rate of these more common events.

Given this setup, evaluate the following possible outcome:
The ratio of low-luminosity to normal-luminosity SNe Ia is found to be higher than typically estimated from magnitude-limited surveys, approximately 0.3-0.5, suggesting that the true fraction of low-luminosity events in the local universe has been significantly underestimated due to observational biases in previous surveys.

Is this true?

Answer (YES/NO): NO